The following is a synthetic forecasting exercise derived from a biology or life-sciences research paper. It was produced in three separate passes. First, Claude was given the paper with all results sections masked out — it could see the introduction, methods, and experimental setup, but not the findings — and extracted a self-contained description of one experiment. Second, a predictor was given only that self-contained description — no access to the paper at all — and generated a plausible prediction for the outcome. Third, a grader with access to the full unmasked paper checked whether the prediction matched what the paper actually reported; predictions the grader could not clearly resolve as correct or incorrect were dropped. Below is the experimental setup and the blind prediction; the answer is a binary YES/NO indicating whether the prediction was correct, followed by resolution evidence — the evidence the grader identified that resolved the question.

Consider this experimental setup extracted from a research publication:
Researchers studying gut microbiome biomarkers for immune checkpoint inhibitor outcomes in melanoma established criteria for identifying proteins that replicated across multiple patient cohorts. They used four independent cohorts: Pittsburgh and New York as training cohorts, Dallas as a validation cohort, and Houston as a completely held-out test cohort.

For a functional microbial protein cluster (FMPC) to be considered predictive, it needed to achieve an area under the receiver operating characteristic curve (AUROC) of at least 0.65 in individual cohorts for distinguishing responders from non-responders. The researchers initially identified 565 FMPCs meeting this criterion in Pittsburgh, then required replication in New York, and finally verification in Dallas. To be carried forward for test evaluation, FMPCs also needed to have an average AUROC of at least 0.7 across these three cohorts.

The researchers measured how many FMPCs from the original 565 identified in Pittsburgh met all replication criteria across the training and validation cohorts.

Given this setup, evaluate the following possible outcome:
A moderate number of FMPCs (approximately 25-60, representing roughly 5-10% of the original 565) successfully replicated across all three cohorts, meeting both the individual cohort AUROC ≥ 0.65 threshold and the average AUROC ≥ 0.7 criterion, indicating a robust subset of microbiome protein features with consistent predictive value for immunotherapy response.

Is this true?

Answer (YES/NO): YES